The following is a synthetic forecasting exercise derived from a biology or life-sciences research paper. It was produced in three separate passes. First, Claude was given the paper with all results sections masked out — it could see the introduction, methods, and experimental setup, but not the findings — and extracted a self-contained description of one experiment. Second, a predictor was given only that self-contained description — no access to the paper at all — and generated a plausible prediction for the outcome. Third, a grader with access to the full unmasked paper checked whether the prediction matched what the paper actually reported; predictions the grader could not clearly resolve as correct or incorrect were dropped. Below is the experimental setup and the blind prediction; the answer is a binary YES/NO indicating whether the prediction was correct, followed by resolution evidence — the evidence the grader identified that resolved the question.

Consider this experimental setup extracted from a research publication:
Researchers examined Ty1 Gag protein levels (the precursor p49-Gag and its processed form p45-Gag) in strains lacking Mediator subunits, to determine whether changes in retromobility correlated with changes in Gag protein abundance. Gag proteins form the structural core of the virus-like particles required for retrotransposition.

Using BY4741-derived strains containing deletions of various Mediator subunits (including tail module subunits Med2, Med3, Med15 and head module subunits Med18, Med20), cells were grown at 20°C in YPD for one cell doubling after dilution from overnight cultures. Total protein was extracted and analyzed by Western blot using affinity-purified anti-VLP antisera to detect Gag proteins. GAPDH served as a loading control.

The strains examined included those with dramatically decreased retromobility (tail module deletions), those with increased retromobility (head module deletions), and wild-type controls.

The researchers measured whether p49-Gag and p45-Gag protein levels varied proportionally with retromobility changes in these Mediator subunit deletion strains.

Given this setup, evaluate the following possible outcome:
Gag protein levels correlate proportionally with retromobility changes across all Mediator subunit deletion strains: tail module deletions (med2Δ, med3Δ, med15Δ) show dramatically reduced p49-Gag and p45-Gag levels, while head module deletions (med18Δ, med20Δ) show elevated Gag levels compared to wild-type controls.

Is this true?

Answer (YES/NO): NO